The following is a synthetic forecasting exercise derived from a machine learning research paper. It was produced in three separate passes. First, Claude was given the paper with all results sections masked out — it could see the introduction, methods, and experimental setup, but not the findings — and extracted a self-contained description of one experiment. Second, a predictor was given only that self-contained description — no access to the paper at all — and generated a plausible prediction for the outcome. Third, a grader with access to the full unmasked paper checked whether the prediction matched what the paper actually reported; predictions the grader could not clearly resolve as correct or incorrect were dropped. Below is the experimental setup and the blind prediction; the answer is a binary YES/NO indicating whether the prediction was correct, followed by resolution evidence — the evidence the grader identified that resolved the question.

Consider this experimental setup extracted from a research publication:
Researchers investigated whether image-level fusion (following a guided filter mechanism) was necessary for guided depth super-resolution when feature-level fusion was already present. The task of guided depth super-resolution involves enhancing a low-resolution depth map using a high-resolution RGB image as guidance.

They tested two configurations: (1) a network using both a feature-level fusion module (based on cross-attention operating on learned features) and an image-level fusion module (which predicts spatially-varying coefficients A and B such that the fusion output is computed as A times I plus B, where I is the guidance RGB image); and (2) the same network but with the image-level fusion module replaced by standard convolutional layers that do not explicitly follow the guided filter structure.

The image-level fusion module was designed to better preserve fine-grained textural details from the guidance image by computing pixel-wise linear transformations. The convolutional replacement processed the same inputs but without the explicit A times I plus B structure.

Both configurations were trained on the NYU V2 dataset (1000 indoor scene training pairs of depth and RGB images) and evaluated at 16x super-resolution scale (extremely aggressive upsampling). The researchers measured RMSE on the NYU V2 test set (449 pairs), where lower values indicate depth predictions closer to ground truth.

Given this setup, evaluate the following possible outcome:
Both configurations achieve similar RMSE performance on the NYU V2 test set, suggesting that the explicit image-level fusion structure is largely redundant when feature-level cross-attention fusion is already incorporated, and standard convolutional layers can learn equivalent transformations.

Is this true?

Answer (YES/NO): NO